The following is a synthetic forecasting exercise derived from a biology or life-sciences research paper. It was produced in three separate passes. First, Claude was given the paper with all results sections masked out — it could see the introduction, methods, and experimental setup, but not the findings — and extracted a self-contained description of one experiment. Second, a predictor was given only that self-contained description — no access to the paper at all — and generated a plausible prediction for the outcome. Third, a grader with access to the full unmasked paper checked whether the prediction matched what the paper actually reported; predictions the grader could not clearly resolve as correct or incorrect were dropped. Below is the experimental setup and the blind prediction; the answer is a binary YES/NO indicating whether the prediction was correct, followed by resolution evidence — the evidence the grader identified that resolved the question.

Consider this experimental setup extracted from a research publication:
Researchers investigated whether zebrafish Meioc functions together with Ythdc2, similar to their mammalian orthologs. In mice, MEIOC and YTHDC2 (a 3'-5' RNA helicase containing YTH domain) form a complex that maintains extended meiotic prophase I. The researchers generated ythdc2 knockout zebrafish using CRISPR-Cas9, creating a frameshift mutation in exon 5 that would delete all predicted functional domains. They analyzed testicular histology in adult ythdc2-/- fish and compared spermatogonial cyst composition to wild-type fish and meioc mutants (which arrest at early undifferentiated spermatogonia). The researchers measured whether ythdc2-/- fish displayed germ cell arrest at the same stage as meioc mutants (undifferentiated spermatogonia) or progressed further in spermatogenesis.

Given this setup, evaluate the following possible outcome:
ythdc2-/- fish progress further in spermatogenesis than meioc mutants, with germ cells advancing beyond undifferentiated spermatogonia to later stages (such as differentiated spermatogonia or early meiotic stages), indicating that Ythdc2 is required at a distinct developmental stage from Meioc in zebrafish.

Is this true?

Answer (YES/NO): NO